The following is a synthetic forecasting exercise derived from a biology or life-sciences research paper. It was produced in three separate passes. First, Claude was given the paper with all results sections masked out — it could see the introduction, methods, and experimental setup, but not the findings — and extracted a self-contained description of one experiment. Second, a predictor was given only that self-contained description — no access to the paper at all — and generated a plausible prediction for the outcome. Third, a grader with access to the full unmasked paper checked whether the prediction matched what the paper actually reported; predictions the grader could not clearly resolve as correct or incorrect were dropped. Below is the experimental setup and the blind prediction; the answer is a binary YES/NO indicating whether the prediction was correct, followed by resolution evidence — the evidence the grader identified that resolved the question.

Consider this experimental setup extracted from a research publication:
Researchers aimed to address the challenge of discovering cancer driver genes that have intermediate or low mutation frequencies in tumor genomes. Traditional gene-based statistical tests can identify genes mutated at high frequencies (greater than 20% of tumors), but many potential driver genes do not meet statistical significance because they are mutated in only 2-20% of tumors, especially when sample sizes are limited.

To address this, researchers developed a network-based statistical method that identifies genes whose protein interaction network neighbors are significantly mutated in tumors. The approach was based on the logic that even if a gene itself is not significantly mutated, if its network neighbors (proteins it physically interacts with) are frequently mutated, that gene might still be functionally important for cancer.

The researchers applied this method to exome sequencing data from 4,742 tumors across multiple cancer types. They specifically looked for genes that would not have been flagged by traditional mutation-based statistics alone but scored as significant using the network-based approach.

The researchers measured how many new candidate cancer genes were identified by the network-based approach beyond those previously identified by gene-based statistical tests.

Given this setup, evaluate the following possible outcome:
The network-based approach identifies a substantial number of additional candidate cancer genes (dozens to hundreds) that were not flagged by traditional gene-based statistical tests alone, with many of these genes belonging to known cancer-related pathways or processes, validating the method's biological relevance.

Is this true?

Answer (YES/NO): YES